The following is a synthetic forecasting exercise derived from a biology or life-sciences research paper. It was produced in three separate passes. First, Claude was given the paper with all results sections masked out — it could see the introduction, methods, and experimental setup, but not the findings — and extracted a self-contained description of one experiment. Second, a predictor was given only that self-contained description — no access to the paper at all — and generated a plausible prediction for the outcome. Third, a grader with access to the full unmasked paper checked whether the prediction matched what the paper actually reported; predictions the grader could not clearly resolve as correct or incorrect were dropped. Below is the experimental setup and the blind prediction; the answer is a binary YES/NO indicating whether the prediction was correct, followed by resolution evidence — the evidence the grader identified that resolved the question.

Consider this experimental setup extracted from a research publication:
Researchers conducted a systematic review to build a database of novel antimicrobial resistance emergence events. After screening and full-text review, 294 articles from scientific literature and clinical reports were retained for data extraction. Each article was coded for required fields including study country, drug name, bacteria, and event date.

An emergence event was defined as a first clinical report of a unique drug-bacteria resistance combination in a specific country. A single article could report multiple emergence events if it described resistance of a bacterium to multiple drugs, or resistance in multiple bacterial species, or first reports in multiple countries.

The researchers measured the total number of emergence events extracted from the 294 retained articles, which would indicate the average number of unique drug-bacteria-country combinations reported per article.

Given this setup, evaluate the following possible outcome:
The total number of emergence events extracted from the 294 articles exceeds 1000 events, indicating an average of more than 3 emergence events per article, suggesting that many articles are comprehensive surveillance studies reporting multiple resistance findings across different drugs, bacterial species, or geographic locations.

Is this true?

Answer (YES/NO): YES